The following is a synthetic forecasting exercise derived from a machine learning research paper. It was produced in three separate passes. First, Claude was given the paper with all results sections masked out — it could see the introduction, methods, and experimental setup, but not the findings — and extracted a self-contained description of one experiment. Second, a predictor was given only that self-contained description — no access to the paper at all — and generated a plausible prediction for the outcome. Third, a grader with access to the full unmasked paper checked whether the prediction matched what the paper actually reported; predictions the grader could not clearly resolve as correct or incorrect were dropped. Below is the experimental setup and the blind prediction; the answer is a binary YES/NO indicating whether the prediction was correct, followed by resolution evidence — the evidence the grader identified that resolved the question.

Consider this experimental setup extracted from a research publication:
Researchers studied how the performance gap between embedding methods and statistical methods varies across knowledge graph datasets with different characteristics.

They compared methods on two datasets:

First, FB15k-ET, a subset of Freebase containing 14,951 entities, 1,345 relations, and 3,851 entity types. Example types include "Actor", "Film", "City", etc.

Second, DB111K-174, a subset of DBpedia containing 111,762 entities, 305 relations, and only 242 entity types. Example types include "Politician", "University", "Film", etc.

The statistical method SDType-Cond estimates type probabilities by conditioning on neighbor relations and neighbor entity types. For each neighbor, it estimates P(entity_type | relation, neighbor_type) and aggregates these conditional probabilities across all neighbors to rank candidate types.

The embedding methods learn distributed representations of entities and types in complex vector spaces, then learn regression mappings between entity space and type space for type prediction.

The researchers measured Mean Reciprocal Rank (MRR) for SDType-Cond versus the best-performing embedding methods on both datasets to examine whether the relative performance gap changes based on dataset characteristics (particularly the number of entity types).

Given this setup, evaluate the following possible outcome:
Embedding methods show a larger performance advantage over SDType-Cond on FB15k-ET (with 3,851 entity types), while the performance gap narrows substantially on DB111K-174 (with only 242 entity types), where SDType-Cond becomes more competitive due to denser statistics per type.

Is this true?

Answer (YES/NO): YES